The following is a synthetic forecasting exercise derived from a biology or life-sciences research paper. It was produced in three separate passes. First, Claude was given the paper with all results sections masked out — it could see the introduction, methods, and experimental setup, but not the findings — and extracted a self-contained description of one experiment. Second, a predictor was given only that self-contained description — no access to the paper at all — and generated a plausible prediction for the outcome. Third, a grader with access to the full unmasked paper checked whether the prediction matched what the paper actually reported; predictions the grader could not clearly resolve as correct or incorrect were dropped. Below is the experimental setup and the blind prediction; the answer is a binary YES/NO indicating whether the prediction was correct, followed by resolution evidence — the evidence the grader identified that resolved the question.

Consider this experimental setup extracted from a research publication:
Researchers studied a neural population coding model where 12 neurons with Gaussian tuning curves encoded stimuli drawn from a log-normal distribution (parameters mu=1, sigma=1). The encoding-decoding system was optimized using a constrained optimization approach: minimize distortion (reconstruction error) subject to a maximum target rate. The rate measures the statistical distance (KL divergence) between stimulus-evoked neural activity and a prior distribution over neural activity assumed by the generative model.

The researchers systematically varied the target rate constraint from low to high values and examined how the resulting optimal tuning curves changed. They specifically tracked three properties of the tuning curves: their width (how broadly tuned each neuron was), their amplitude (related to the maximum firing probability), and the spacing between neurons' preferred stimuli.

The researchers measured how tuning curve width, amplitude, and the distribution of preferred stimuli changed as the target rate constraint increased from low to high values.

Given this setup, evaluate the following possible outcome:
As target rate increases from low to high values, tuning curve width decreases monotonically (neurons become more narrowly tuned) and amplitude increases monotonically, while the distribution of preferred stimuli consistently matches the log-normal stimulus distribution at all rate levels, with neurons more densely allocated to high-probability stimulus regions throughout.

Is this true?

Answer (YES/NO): NO